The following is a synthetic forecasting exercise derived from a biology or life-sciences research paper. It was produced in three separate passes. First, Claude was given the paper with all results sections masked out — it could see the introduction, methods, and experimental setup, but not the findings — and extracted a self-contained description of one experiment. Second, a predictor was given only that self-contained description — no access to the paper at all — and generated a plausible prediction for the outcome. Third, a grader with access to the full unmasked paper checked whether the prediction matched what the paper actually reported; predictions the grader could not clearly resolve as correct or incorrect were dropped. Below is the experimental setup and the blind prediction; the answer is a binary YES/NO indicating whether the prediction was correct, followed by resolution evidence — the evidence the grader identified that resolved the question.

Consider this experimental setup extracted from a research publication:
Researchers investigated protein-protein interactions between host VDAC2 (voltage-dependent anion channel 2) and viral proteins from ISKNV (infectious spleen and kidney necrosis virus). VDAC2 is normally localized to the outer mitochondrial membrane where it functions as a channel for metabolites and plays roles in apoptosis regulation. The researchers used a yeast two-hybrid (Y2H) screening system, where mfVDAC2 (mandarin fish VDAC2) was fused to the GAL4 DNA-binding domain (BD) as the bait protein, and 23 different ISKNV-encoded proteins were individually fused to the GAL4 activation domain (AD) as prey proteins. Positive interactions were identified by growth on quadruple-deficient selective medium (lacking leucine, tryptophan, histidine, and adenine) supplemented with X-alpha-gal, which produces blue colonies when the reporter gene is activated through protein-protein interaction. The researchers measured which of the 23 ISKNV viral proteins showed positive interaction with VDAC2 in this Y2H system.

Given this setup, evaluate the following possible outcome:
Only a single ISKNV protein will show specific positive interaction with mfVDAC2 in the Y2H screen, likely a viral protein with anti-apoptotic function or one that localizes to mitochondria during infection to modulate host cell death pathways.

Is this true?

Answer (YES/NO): YES